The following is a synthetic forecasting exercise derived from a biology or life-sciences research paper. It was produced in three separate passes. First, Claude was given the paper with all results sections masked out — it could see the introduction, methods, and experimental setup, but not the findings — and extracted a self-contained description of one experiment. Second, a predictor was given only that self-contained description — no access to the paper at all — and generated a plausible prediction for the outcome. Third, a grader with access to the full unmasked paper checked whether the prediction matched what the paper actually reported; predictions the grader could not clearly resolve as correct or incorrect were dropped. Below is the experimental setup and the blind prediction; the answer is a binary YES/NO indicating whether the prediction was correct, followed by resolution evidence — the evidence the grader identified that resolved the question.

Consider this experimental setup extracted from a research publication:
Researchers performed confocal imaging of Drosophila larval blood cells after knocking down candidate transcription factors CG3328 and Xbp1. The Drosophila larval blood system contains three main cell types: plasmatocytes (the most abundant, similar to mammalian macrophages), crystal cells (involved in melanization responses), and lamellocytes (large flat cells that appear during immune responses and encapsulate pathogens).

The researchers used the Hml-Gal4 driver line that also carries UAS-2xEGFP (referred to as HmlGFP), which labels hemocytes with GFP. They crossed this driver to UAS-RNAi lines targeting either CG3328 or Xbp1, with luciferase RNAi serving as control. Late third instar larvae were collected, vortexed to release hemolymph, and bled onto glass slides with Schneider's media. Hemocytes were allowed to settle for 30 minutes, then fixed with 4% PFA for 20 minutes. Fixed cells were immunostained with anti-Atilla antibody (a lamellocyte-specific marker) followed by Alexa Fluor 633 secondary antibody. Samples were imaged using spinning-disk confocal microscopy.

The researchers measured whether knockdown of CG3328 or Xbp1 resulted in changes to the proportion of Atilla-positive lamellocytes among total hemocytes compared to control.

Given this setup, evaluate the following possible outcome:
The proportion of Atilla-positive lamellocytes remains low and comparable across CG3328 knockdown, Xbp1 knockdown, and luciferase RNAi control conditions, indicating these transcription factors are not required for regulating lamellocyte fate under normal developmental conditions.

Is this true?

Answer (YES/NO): NO